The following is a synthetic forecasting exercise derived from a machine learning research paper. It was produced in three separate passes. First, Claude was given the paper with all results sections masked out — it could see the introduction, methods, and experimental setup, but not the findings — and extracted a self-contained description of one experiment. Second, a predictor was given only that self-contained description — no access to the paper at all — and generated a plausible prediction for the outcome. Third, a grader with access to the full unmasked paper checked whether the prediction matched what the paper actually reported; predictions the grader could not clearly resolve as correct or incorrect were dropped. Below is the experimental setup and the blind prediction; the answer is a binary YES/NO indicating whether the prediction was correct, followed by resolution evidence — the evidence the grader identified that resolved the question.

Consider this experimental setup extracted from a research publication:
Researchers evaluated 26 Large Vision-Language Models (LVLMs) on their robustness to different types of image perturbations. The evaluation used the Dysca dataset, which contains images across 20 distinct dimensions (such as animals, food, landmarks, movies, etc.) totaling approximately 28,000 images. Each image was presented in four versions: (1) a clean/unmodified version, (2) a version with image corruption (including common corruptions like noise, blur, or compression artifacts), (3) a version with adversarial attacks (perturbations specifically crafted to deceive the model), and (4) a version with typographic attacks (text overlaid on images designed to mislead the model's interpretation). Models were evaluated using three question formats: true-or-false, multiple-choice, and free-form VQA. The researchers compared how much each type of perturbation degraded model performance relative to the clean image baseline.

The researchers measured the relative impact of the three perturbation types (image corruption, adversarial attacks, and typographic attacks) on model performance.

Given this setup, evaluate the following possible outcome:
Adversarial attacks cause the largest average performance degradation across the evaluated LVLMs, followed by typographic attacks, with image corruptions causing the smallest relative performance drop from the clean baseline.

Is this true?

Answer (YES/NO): NO